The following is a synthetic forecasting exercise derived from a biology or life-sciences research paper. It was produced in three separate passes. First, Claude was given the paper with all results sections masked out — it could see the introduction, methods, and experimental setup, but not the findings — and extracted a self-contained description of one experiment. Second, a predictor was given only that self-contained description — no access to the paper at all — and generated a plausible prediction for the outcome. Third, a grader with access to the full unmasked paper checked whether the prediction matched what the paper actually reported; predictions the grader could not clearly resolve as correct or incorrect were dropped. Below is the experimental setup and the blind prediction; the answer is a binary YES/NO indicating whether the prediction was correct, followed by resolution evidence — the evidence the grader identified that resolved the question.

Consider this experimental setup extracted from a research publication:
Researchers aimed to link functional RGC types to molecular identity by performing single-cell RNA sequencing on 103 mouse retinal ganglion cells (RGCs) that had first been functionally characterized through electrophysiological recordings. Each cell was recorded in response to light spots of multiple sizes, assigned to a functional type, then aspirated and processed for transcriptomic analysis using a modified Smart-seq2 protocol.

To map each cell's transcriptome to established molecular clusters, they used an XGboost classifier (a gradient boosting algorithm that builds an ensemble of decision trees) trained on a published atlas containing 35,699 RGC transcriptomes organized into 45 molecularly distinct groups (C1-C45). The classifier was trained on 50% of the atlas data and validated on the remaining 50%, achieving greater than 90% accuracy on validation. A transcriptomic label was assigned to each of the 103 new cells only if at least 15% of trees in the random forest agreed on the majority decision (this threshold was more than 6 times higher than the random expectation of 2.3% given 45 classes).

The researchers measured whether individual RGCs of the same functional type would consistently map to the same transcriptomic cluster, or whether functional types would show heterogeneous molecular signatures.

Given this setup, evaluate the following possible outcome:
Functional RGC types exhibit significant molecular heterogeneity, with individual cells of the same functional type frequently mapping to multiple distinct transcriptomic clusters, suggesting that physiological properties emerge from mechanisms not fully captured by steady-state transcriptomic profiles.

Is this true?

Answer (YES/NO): NO